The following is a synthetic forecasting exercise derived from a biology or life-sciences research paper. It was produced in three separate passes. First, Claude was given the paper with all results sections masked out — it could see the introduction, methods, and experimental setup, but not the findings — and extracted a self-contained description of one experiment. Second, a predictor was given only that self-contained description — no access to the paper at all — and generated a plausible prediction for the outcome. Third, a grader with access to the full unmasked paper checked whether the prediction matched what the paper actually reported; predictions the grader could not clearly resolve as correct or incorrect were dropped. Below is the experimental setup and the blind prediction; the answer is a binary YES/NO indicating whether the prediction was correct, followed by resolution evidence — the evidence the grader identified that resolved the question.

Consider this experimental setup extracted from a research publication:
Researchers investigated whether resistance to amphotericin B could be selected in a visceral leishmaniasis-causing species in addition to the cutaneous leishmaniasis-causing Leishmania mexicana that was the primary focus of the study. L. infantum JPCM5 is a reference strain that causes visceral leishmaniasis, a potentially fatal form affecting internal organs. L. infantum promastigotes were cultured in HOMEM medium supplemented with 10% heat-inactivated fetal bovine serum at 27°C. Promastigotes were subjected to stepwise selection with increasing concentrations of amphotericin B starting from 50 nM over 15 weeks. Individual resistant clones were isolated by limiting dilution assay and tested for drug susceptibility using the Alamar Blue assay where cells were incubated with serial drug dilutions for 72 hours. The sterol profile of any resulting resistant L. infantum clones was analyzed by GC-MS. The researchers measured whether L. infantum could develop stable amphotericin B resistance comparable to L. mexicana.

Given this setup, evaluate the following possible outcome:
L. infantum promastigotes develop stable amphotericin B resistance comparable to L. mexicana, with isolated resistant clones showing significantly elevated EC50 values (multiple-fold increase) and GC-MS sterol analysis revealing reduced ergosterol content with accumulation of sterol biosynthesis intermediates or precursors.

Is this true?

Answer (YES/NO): YES